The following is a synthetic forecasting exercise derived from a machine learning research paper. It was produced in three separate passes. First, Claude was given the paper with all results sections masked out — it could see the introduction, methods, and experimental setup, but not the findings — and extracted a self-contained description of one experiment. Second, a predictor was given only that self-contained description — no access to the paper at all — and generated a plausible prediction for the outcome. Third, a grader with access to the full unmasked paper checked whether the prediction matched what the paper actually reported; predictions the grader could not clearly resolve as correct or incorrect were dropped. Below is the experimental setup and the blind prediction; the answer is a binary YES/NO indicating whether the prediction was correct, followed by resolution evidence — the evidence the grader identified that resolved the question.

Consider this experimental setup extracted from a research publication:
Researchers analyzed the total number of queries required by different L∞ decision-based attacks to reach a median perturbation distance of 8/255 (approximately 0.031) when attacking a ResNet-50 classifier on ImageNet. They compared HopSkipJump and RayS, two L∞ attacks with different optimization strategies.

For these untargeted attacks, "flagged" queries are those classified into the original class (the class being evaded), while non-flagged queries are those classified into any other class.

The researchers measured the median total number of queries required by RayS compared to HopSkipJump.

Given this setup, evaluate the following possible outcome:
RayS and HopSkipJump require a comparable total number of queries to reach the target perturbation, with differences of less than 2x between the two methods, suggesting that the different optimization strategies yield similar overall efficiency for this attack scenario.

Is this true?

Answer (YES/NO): NO